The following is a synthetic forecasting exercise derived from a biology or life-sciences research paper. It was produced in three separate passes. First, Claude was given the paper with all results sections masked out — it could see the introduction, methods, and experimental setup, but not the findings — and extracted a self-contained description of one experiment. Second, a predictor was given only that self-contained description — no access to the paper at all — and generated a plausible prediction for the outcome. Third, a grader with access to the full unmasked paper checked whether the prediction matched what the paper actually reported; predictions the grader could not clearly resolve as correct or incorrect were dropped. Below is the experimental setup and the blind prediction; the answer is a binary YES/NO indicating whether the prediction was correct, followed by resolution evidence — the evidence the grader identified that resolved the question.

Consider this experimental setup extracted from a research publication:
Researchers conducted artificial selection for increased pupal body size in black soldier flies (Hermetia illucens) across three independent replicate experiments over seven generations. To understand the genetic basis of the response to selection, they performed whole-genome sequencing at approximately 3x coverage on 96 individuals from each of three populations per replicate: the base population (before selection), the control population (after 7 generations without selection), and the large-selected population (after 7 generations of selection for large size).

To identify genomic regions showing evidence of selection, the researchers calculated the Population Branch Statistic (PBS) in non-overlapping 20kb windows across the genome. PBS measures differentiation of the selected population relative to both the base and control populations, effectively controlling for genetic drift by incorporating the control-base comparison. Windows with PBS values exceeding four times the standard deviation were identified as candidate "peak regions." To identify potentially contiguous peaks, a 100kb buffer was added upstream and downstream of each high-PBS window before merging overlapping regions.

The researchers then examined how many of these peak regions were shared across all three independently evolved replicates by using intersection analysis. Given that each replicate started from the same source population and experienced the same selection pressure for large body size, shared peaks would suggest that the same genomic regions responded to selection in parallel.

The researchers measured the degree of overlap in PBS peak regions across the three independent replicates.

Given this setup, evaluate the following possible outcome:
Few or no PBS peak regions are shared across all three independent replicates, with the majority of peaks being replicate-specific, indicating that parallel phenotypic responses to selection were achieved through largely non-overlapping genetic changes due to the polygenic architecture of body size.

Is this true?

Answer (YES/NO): YES